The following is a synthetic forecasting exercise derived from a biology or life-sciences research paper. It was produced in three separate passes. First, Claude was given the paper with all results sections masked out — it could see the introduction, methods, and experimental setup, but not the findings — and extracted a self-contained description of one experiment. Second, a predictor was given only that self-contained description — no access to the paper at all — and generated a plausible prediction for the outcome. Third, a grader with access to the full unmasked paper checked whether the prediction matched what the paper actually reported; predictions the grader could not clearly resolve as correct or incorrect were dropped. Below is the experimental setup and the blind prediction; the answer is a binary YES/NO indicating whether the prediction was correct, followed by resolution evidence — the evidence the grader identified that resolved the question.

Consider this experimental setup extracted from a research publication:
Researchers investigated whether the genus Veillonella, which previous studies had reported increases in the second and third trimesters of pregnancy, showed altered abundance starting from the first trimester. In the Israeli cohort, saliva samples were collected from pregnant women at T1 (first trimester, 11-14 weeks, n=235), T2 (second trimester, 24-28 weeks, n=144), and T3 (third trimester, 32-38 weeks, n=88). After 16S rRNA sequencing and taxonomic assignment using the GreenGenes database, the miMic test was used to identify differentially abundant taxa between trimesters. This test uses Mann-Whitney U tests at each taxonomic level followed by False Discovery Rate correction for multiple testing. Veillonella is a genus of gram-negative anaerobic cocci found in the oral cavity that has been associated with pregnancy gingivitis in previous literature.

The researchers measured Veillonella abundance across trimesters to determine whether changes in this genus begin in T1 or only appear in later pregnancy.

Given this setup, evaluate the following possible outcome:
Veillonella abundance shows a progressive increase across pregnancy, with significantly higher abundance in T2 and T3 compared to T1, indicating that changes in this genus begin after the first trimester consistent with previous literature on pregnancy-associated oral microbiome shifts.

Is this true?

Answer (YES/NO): NO